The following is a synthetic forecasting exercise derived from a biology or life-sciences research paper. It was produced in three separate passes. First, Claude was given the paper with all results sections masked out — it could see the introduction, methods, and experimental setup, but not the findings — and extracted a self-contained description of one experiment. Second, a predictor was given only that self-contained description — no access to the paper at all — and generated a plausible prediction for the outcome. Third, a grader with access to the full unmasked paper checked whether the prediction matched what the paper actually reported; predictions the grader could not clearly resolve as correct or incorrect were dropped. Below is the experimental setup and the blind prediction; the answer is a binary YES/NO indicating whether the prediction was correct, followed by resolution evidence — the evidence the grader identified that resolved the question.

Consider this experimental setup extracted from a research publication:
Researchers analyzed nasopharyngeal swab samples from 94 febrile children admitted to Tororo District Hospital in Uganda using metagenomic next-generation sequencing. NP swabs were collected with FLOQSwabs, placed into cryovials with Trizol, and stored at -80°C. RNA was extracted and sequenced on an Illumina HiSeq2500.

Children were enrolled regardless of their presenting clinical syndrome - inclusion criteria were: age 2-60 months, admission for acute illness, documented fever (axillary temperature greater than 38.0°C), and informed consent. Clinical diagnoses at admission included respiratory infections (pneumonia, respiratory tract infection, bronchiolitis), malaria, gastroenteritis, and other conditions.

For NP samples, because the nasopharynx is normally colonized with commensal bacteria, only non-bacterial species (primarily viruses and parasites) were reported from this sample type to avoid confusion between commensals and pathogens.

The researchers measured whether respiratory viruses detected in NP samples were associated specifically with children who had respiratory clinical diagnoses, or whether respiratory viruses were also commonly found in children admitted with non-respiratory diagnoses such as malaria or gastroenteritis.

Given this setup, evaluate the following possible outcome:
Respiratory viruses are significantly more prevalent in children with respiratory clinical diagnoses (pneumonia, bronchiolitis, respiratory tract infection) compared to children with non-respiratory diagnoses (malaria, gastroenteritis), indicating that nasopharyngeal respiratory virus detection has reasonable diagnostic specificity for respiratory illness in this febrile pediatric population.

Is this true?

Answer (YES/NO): NO